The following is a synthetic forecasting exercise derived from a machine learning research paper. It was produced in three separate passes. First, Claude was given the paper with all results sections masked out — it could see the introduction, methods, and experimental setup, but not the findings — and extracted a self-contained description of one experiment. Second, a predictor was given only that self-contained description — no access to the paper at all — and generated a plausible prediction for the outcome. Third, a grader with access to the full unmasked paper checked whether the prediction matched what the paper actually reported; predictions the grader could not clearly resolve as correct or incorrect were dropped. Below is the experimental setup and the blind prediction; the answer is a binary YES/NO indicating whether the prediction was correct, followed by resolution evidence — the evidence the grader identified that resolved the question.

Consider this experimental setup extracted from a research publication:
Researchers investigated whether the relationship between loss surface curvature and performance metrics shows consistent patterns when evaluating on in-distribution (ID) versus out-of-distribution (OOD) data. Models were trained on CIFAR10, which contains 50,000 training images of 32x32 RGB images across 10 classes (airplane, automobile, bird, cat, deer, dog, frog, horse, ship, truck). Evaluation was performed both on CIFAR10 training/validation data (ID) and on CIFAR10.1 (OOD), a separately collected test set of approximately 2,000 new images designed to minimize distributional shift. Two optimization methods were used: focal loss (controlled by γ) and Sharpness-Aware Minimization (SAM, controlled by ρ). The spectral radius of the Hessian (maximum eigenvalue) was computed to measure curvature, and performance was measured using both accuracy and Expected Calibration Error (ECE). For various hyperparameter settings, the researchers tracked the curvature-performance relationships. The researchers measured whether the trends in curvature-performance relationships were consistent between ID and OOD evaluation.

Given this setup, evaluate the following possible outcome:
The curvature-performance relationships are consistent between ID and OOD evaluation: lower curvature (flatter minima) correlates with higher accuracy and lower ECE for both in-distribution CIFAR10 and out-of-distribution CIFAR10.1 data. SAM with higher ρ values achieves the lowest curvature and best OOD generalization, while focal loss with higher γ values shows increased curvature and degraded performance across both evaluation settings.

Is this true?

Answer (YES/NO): NO